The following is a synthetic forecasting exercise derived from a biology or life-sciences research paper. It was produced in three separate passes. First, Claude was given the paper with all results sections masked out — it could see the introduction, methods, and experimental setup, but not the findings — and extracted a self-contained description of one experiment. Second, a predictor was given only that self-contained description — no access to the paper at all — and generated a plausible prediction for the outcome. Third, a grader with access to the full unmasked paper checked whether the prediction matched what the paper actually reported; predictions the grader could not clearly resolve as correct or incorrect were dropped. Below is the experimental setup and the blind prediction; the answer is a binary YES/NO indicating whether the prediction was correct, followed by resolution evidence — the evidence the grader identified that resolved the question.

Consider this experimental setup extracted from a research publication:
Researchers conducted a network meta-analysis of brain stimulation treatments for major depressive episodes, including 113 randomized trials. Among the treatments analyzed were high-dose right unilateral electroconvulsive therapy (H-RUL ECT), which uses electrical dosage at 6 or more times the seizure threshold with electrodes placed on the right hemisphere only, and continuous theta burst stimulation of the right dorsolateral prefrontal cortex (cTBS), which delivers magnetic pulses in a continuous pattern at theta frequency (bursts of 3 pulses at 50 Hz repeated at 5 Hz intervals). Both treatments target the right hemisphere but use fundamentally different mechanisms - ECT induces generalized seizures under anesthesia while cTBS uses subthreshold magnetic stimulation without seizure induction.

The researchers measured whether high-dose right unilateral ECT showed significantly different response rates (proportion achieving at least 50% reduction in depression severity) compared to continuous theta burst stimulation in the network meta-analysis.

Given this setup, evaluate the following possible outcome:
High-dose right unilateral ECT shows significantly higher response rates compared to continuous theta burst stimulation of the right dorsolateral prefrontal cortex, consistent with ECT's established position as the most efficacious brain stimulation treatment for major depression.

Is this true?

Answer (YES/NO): YES